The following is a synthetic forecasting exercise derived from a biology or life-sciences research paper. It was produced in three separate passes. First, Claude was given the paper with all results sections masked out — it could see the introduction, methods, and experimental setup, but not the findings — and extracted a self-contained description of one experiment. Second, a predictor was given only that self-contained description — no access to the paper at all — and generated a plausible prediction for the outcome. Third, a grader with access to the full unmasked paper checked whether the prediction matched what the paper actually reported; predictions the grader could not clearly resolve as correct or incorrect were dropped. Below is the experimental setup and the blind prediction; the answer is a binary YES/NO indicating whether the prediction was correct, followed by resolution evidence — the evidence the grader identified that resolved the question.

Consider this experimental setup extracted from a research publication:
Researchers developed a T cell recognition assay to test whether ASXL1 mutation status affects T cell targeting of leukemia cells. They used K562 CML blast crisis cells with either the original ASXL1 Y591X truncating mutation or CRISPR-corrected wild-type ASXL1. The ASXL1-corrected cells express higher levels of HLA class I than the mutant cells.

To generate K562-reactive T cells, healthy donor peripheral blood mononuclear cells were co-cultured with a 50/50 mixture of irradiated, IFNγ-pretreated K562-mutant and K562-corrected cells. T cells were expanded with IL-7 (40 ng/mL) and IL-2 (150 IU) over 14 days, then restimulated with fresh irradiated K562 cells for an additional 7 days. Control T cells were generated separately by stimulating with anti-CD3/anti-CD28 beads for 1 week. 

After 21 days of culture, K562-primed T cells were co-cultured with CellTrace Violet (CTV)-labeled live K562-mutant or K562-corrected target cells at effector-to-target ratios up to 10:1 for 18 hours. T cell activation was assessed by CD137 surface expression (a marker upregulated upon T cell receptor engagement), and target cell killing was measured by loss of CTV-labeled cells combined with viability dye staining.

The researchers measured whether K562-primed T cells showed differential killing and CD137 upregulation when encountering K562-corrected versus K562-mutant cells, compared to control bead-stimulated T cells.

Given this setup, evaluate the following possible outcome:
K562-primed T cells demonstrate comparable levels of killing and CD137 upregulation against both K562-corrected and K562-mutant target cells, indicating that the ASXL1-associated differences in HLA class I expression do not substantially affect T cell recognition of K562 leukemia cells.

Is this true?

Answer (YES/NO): NO